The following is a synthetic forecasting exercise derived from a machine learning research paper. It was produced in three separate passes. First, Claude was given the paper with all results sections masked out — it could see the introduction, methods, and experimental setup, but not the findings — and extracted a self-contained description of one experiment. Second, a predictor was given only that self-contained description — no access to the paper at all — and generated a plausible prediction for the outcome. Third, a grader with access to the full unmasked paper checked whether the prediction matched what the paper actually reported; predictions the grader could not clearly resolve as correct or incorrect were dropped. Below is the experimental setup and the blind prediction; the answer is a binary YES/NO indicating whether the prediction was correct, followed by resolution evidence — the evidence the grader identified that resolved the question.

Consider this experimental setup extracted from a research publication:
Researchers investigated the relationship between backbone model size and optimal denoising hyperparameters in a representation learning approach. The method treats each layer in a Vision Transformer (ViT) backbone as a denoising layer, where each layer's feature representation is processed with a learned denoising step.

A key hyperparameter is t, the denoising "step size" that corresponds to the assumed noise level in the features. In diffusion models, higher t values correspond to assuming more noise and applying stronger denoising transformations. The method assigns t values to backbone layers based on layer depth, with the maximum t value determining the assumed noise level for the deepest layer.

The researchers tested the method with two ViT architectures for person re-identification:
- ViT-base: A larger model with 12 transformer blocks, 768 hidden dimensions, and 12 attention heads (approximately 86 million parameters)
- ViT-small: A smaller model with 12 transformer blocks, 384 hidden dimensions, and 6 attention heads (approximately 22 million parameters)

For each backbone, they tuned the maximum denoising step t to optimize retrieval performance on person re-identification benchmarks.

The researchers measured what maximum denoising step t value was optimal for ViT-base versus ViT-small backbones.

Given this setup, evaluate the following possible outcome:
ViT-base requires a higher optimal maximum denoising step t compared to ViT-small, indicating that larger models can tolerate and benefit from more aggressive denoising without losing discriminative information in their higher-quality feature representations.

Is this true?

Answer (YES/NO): NO